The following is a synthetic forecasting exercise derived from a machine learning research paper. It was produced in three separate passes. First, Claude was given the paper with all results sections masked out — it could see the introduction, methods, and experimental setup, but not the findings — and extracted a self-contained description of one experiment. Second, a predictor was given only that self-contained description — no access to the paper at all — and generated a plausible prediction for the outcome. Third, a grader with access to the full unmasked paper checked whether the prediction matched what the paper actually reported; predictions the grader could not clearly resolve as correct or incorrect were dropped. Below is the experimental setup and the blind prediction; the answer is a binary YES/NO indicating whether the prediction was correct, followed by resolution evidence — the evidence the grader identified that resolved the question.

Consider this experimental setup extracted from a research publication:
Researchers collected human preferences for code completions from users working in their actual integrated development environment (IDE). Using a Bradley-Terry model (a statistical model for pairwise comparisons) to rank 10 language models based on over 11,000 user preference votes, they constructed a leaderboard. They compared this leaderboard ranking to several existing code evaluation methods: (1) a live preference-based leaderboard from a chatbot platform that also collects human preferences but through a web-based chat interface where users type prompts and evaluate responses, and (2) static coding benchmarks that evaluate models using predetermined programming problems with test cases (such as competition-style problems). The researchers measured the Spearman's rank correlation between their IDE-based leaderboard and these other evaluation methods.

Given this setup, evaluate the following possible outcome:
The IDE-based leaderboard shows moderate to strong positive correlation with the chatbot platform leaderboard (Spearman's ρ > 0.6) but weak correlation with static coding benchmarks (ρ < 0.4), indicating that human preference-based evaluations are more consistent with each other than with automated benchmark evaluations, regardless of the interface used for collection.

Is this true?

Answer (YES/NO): YES